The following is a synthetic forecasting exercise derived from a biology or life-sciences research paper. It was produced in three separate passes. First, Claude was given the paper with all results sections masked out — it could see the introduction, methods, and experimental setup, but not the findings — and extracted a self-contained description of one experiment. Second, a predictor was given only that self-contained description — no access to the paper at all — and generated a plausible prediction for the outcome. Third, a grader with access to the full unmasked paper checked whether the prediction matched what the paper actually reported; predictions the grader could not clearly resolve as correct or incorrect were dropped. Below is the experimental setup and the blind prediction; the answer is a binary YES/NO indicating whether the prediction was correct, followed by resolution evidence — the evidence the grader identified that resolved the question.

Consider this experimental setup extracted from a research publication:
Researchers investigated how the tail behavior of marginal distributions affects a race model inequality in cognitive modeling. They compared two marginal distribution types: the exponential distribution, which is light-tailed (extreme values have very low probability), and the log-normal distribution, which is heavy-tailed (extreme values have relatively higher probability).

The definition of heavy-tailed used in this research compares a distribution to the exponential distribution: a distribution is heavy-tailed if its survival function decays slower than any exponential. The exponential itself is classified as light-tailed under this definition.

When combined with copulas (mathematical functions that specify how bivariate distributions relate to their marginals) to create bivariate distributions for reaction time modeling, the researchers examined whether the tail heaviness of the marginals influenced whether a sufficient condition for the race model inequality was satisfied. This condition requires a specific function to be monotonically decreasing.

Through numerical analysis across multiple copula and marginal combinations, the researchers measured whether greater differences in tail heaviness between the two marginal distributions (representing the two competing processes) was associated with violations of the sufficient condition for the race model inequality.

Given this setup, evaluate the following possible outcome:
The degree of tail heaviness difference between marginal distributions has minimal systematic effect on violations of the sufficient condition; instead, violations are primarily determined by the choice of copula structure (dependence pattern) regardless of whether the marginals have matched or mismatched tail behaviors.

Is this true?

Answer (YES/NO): NO